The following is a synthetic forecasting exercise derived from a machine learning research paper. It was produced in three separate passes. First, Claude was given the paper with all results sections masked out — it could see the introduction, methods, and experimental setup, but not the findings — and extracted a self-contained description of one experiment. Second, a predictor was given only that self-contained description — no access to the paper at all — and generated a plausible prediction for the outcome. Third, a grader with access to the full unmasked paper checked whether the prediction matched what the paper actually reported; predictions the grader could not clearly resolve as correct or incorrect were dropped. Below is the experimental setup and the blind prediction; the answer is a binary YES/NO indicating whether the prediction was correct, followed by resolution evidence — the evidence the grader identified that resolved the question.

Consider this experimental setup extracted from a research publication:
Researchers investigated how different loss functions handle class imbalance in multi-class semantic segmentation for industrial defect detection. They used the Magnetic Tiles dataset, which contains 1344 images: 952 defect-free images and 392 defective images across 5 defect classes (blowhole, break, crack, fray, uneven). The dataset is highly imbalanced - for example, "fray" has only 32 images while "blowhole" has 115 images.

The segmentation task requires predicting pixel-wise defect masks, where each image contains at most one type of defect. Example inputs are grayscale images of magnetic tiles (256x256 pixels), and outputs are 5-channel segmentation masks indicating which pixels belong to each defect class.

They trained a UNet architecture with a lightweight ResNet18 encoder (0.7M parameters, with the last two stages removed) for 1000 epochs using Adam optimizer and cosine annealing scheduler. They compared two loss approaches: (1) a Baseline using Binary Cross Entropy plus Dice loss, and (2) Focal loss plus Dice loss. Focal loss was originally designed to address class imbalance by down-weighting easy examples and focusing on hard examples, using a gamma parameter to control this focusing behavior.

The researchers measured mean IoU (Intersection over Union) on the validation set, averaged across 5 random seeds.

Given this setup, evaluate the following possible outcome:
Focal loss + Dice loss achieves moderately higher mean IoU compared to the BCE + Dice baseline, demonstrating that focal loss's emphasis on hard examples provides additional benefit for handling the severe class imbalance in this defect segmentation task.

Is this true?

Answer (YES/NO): NO